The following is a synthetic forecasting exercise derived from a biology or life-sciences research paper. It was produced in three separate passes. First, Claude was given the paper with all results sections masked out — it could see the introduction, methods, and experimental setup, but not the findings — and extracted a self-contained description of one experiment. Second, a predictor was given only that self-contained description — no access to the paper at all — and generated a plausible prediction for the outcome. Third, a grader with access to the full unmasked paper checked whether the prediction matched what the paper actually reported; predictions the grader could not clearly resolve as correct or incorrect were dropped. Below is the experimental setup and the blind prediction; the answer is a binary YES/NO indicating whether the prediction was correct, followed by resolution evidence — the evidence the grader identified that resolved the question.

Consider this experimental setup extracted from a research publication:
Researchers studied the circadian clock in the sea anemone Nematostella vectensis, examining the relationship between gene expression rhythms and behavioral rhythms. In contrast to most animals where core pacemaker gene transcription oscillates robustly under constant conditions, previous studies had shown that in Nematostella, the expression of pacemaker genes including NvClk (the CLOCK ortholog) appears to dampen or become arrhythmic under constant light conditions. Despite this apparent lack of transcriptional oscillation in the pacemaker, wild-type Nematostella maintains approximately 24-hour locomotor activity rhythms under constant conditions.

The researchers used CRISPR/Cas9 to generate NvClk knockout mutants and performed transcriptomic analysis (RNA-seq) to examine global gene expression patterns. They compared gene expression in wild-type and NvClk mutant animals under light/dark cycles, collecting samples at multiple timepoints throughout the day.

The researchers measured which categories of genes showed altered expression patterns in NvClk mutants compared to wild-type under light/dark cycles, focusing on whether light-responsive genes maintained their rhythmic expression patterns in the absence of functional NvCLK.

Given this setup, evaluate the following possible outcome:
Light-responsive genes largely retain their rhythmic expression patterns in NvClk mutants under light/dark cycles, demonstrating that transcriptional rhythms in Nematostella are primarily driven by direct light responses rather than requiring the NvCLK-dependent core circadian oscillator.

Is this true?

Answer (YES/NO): NO